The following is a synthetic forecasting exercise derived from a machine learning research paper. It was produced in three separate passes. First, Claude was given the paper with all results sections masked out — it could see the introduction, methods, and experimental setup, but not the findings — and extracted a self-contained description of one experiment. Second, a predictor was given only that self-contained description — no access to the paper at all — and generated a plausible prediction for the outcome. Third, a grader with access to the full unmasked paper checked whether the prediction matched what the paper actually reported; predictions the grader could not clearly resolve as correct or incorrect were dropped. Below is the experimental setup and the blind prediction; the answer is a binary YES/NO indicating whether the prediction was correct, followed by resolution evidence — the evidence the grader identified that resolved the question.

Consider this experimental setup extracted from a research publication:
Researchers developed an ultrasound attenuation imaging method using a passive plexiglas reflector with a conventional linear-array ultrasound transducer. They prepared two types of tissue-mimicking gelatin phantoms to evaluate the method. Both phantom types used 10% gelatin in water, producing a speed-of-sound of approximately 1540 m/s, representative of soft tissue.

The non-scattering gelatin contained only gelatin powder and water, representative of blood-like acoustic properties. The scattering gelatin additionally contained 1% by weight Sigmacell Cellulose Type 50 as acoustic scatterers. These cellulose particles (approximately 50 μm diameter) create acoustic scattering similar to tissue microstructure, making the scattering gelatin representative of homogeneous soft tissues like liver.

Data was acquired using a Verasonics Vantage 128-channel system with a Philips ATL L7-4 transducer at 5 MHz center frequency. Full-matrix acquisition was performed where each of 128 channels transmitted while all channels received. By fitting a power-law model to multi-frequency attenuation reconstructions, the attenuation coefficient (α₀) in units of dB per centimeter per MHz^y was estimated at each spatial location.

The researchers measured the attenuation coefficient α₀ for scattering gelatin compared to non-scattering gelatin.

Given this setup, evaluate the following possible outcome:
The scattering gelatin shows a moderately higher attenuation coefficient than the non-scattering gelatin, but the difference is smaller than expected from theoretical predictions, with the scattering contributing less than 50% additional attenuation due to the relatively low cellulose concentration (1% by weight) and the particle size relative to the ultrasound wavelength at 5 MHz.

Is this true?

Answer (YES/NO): NO